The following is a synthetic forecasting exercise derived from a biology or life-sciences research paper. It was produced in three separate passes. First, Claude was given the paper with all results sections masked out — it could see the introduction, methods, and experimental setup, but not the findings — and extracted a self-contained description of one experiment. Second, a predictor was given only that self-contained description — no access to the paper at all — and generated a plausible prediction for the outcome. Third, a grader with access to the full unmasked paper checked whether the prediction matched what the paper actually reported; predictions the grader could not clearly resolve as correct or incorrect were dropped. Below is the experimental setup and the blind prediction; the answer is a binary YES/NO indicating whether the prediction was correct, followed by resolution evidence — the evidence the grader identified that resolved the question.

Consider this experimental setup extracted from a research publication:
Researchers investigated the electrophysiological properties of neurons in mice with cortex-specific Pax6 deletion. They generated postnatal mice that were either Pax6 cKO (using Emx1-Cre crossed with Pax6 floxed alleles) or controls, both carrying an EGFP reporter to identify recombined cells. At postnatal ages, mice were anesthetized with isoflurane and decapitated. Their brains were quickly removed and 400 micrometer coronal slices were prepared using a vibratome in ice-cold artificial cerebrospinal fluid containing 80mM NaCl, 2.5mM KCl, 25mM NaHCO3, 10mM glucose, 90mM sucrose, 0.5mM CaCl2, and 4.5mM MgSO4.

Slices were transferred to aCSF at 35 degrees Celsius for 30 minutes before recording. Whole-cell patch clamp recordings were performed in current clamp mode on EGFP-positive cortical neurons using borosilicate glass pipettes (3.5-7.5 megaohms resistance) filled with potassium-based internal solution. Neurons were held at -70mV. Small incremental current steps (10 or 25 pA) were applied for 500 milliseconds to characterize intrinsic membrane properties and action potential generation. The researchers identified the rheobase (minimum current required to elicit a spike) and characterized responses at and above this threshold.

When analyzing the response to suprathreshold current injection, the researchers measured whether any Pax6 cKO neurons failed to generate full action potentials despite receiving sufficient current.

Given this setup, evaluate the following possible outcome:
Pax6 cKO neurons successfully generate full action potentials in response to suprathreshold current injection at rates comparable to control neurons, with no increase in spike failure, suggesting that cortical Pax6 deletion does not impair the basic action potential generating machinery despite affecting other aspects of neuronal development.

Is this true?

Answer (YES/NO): NO